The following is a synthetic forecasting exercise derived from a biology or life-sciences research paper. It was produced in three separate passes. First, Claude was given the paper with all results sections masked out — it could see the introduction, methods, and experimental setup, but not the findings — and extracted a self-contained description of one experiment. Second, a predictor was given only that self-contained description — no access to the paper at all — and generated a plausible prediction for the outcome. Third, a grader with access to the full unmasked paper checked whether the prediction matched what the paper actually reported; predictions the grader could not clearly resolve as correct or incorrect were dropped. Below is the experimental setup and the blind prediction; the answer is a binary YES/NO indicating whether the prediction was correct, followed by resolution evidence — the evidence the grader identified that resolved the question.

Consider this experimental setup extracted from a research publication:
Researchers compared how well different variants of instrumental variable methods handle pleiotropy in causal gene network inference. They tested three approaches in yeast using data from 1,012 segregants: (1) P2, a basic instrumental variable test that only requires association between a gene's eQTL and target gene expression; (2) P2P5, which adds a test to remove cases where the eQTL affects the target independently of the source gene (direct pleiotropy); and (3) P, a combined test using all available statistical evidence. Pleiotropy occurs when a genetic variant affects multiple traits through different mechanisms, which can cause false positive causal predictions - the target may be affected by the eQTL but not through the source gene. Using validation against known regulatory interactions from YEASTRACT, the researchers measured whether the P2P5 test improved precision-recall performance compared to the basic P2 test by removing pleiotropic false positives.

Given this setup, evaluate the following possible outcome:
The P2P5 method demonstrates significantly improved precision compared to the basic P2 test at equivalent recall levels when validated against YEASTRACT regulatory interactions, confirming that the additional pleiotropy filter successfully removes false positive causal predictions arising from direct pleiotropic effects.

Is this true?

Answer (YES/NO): NO